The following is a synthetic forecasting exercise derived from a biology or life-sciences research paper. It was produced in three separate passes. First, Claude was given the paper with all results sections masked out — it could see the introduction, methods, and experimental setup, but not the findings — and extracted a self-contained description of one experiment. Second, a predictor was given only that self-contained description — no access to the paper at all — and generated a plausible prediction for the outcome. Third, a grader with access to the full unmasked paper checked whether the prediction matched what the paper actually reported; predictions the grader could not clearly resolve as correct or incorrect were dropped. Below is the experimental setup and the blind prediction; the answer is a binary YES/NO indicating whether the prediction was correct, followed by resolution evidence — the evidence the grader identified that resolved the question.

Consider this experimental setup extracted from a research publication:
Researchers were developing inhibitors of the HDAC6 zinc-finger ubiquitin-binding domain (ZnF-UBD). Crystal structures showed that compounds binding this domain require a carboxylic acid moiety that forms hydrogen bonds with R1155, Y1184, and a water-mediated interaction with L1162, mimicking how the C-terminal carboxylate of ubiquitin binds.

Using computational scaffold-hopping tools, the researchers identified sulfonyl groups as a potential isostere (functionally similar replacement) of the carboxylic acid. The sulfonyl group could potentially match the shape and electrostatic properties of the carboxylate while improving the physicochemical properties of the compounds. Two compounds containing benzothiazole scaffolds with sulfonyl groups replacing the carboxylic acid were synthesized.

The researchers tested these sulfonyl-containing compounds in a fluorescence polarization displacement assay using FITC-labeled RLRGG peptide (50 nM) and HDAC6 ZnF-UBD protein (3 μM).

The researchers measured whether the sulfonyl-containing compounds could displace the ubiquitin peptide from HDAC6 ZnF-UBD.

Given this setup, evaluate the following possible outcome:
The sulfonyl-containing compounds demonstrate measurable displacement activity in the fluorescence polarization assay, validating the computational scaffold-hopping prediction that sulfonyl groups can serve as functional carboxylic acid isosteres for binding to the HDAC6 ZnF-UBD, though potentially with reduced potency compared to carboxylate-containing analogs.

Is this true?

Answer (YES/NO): NO